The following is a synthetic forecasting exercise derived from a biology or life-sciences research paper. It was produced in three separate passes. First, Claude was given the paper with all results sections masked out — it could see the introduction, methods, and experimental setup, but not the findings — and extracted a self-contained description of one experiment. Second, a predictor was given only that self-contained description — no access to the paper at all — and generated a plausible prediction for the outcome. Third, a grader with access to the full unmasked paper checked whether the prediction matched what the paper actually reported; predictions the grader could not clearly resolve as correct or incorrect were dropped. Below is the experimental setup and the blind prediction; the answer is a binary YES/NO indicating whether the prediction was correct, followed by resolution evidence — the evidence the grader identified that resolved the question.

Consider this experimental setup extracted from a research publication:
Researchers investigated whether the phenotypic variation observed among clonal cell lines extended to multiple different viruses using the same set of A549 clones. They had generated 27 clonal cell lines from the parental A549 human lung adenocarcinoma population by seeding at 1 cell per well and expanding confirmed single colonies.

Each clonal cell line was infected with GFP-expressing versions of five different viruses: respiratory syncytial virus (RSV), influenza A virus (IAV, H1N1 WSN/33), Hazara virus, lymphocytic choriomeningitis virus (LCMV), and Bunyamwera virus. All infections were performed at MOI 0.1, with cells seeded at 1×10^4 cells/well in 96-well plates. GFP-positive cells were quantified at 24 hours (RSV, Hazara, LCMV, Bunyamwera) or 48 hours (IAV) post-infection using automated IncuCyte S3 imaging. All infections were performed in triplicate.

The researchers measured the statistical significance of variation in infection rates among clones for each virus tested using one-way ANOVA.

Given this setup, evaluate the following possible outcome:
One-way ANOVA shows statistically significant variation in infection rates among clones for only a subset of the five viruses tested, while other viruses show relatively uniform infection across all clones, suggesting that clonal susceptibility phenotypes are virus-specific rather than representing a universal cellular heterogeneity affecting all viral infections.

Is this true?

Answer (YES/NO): NO